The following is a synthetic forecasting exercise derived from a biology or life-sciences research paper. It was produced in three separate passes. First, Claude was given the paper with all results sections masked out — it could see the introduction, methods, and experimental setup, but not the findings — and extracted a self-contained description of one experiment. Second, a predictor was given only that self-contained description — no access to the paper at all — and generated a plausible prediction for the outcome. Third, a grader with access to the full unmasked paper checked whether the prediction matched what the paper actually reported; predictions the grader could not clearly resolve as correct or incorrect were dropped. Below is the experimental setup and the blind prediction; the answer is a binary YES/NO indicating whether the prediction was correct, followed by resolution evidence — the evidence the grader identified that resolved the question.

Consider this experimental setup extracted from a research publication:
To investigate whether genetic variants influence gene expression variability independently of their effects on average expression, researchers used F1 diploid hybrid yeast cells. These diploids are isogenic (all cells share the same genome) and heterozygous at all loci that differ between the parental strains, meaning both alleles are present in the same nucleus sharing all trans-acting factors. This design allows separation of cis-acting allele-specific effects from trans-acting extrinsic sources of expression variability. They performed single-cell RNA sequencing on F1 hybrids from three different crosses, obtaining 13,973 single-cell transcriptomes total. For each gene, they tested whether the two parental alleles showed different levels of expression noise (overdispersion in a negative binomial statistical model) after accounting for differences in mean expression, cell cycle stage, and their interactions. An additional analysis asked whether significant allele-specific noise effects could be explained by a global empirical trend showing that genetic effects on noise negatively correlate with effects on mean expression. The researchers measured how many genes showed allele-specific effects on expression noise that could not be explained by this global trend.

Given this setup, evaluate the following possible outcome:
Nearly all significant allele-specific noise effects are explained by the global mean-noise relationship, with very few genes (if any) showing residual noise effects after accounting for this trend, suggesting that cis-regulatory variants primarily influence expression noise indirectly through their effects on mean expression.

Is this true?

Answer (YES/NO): NO